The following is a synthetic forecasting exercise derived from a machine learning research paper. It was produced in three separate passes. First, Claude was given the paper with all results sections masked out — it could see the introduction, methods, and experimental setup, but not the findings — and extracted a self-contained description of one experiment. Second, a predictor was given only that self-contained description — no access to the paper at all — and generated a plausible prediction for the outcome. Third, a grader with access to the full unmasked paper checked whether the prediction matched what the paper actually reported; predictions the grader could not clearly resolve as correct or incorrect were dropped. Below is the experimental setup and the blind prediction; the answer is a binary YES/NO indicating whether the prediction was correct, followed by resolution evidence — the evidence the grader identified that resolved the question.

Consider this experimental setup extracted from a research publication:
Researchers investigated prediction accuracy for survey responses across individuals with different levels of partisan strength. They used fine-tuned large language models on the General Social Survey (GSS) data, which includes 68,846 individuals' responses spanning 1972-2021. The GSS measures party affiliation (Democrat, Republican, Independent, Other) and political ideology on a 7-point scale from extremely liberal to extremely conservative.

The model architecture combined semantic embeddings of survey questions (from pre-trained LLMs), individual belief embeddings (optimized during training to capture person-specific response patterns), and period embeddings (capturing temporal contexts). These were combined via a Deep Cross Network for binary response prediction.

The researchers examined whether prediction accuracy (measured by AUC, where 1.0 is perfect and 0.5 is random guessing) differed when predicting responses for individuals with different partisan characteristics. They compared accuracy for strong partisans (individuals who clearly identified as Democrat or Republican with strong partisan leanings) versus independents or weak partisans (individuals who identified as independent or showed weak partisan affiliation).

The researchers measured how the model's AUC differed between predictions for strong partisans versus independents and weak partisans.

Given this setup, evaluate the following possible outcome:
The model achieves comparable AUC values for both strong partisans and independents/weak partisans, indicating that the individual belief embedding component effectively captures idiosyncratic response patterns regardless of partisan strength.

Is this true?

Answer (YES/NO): NO